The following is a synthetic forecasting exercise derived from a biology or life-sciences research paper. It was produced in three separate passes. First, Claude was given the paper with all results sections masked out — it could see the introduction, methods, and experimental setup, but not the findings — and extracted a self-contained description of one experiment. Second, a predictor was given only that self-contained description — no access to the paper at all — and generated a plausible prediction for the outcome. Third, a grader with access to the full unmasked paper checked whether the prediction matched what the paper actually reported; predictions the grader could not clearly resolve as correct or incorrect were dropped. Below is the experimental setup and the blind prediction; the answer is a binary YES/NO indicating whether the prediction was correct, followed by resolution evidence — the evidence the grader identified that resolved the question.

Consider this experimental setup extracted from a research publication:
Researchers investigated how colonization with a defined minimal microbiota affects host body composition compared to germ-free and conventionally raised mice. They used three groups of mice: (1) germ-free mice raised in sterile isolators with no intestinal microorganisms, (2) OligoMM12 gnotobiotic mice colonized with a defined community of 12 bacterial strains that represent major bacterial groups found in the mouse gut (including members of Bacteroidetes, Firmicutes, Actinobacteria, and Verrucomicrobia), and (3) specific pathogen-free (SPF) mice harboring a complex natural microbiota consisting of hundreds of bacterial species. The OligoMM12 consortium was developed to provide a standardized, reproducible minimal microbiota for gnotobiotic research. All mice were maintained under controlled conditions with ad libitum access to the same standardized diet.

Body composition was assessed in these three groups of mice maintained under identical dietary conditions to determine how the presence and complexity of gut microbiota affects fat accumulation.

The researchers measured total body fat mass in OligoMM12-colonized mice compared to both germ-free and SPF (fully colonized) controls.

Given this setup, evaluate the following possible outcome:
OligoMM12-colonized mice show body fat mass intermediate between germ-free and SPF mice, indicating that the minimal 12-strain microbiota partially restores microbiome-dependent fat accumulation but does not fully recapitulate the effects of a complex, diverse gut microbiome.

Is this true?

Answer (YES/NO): NO